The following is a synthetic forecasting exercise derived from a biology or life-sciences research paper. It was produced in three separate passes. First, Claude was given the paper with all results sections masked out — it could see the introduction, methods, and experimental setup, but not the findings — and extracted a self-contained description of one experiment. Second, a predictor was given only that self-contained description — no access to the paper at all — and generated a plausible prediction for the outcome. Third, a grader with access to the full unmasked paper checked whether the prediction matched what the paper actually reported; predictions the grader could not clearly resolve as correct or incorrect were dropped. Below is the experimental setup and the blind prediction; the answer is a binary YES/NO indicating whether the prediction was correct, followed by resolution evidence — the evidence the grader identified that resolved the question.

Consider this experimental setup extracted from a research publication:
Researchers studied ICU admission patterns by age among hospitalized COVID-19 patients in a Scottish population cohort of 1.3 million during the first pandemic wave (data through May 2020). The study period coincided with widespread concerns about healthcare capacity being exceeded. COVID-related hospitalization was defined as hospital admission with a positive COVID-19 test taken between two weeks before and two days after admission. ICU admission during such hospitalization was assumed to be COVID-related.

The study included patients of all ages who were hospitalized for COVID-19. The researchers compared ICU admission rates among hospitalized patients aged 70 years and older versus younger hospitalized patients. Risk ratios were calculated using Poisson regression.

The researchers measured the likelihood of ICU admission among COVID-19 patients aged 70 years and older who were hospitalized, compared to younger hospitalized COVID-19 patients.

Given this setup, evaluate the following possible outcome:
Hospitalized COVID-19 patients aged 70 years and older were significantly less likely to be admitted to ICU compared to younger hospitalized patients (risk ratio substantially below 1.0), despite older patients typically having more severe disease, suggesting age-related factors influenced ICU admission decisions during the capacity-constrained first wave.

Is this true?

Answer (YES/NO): YES